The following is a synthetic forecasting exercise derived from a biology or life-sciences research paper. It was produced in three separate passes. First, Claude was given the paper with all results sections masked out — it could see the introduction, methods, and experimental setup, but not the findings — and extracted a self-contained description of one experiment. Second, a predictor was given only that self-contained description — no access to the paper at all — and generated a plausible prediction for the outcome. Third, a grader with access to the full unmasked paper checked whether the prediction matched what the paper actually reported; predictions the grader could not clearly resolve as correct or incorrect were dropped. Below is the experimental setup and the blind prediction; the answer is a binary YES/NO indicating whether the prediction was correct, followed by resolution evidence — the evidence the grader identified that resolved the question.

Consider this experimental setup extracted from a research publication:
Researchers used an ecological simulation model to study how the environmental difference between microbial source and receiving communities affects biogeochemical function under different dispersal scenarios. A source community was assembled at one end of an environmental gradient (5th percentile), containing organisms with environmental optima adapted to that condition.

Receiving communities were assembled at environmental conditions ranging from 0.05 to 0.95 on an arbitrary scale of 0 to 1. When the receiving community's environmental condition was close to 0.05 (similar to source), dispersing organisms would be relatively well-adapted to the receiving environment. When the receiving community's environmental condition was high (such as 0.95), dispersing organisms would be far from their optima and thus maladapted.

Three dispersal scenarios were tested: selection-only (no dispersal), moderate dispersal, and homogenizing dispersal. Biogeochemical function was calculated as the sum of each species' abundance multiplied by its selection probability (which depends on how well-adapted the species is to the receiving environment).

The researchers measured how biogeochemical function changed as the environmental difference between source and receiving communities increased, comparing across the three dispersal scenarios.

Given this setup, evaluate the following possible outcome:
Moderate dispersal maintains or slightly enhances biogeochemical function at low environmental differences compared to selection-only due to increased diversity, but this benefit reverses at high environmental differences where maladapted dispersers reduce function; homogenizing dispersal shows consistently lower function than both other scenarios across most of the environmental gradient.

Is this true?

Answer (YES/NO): NO